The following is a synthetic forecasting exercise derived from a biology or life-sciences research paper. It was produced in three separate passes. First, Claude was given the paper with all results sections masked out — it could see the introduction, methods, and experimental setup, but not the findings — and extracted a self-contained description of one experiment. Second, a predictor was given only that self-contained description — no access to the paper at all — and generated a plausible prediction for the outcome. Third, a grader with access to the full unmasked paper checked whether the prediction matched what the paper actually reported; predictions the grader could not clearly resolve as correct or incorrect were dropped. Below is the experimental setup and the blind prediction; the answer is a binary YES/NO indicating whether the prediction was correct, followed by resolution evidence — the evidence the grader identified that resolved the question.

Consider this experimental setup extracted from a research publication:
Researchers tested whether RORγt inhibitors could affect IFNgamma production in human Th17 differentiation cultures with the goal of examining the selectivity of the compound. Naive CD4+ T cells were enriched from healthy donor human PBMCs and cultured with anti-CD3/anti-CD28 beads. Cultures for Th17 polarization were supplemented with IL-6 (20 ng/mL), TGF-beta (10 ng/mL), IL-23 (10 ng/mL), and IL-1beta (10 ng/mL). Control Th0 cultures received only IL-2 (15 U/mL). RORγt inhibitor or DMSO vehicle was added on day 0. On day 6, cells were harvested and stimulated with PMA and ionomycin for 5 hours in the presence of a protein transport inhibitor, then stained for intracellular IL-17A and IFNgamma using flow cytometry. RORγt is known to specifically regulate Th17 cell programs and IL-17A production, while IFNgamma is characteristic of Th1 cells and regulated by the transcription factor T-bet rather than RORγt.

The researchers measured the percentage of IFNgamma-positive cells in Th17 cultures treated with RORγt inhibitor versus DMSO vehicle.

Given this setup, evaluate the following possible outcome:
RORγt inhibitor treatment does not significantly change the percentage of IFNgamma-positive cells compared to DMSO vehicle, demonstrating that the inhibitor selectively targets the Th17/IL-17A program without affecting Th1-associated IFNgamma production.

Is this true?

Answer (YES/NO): YES